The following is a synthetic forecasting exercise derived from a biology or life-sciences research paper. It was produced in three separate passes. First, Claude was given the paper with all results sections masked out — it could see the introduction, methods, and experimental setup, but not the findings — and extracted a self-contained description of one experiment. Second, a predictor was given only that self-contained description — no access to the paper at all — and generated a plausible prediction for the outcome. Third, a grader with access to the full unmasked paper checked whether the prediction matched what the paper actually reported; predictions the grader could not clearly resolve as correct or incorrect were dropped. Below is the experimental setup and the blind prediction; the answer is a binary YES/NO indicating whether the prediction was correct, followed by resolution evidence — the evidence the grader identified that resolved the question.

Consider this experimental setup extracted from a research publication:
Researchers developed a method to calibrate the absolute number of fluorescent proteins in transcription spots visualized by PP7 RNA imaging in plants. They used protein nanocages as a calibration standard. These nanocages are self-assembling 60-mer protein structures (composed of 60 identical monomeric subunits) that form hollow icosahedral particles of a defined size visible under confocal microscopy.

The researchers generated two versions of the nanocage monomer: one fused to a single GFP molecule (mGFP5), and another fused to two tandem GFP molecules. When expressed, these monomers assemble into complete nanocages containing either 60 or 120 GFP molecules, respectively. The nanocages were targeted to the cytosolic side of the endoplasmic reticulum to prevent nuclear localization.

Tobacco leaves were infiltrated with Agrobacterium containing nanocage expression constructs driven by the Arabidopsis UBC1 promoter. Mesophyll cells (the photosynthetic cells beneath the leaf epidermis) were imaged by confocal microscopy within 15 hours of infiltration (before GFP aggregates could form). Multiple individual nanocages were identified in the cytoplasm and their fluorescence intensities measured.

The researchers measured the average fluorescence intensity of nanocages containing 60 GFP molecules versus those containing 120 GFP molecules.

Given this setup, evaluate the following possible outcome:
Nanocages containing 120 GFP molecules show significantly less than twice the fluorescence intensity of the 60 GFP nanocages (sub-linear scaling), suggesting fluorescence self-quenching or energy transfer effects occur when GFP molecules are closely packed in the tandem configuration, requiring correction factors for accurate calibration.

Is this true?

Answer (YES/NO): NO